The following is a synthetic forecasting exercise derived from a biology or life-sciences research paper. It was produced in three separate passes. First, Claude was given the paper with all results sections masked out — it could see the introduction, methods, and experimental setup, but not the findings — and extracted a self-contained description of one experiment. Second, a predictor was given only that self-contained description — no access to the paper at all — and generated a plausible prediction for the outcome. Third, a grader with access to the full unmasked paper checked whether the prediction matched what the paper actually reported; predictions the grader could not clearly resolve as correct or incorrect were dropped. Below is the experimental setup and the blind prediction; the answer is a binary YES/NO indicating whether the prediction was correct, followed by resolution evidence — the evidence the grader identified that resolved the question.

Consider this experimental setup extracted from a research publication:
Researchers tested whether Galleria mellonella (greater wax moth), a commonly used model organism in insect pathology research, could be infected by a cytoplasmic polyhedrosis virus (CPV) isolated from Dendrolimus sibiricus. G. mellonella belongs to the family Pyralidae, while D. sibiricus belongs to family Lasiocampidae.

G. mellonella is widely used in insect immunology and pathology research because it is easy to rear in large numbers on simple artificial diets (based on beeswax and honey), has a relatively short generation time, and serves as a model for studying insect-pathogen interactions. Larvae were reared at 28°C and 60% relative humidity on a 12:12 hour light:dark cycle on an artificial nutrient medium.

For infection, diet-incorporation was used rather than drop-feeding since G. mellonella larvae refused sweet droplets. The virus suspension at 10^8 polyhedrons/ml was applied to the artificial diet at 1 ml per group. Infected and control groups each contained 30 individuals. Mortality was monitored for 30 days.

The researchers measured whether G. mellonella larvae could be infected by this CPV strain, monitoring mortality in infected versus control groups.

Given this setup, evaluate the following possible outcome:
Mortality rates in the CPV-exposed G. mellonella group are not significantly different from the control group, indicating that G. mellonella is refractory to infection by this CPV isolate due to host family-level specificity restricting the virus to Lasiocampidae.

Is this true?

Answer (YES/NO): NO